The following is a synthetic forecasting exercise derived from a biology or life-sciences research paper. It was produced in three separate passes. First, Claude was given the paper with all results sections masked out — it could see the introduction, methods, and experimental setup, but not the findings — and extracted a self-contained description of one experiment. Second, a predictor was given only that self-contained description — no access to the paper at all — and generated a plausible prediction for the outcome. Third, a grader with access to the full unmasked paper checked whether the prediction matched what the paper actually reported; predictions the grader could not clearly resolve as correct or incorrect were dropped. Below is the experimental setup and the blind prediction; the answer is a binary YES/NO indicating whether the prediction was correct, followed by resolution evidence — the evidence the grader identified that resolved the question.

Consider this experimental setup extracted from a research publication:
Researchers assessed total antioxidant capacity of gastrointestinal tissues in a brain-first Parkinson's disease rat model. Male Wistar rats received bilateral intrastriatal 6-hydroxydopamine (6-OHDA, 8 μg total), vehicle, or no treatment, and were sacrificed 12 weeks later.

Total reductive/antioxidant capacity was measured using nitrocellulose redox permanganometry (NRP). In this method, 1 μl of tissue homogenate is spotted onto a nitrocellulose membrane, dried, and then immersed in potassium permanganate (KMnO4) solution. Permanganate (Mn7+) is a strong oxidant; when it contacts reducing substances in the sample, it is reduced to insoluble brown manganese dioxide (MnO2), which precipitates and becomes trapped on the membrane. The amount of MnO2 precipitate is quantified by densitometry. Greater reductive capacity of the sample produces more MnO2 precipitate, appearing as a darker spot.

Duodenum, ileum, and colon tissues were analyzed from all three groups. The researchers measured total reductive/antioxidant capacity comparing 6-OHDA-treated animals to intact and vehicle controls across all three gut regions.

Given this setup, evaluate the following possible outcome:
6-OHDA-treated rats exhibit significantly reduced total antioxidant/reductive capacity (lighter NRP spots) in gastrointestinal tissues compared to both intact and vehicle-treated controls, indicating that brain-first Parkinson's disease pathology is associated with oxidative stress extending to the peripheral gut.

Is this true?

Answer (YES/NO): NO